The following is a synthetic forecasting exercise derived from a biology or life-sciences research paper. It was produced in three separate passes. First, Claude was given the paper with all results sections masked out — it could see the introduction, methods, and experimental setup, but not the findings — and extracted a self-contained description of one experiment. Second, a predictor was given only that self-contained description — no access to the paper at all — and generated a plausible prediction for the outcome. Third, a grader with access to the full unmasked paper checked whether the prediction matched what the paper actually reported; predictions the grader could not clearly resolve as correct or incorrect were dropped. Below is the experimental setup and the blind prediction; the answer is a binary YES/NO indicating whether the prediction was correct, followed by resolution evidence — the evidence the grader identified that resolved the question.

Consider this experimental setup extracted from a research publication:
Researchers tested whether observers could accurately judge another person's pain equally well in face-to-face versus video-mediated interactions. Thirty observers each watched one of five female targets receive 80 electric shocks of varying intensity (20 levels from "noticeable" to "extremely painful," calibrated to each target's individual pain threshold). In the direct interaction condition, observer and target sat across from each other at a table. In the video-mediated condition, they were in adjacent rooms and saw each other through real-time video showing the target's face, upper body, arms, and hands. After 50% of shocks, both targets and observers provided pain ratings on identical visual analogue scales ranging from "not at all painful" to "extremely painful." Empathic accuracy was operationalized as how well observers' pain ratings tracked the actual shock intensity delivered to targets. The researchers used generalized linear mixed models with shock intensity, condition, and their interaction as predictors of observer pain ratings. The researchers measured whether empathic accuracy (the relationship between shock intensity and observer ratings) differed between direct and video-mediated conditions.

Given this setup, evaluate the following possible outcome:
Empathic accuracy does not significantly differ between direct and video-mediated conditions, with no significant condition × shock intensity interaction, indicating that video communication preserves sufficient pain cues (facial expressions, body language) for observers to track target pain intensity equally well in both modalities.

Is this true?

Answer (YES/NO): YES